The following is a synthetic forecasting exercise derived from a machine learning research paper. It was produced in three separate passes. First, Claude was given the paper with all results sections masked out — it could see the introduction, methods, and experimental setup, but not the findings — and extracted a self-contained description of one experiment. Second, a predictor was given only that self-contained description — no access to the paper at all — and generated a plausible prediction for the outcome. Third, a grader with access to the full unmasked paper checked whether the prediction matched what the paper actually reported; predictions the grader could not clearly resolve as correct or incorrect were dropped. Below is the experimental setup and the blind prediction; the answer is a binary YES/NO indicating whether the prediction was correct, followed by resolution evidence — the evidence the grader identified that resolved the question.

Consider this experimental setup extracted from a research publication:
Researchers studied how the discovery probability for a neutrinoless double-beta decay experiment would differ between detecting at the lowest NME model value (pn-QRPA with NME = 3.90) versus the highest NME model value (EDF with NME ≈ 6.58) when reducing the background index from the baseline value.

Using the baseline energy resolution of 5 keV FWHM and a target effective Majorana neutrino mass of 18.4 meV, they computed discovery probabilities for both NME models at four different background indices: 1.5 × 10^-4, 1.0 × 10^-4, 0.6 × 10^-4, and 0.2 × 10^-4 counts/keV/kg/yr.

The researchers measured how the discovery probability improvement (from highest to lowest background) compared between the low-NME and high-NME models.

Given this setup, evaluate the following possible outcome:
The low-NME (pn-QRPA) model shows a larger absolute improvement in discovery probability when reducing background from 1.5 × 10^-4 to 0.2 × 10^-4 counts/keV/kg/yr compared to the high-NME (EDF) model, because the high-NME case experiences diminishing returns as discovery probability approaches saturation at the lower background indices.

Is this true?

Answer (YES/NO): YES